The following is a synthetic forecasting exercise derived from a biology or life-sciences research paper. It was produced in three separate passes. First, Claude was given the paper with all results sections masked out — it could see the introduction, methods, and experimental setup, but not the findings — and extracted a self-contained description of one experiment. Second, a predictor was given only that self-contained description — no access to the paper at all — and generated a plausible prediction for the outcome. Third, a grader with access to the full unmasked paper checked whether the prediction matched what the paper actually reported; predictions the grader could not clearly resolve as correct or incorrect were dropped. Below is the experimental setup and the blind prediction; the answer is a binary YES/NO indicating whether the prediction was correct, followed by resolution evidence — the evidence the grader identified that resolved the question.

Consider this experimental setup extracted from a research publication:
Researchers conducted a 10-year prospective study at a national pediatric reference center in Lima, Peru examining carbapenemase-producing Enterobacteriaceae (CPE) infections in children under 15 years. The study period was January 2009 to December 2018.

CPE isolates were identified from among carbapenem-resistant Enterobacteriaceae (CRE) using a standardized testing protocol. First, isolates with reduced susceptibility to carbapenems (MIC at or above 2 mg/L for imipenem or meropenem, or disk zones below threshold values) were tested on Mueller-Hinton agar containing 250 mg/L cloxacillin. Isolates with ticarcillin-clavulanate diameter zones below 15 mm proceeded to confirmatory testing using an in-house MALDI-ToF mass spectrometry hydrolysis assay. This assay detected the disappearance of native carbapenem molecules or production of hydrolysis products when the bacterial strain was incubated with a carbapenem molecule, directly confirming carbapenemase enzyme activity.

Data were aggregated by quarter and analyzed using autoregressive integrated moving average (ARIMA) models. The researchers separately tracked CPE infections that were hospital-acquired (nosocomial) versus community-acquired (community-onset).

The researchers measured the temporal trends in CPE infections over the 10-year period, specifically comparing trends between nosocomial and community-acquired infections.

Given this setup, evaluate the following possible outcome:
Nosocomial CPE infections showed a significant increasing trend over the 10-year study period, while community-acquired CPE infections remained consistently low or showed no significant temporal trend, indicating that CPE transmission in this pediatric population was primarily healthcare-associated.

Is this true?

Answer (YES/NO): NO